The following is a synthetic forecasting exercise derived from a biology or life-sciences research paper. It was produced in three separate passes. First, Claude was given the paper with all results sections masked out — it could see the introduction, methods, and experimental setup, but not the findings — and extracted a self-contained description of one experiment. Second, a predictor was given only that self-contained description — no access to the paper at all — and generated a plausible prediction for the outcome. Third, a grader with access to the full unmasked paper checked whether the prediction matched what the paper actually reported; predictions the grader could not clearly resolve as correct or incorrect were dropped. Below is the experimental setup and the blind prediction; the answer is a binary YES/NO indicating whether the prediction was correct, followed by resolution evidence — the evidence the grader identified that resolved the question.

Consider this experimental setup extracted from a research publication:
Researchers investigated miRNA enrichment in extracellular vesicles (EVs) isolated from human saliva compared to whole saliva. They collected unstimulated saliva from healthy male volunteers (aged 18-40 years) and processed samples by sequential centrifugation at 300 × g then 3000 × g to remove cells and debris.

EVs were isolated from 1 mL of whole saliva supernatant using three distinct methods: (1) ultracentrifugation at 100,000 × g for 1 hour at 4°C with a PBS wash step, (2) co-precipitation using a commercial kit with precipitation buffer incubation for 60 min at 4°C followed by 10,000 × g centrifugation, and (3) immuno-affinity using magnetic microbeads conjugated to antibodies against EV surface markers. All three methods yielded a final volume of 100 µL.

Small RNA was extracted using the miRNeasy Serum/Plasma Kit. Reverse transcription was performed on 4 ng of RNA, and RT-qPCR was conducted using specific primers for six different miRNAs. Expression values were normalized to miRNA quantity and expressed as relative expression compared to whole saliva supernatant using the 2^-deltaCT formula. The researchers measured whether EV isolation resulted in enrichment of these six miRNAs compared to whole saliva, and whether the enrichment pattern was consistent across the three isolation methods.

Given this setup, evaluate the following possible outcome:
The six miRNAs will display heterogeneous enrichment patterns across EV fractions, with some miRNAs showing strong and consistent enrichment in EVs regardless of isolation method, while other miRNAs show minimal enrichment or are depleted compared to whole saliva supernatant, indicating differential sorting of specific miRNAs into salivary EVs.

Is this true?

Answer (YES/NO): NO